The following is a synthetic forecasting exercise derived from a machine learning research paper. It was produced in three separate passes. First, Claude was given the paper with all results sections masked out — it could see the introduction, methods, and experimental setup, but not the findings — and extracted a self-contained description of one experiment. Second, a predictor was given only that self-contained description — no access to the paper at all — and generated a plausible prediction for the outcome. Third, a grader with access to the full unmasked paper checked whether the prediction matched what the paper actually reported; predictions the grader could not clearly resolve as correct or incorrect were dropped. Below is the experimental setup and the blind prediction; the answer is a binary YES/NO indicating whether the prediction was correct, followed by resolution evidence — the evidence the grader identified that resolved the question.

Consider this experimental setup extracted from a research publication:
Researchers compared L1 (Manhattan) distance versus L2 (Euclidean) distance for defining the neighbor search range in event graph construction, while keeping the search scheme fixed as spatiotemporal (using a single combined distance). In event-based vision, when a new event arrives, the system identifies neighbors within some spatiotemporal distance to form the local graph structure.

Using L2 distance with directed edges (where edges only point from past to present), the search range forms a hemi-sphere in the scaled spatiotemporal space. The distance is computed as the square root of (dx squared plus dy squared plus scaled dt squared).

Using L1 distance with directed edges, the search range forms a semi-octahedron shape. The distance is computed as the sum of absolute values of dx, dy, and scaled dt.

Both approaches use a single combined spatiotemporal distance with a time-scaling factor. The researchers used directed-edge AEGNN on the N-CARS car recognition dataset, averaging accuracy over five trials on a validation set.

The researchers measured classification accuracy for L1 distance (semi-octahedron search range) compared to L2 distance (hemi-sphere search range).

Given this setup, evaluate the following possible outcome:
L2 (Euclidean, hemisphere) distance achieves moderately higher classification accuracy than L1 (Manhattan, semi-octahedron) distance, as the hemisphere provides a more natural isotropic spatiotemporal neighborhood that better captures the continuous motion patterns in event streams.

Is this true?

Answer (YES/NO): NO